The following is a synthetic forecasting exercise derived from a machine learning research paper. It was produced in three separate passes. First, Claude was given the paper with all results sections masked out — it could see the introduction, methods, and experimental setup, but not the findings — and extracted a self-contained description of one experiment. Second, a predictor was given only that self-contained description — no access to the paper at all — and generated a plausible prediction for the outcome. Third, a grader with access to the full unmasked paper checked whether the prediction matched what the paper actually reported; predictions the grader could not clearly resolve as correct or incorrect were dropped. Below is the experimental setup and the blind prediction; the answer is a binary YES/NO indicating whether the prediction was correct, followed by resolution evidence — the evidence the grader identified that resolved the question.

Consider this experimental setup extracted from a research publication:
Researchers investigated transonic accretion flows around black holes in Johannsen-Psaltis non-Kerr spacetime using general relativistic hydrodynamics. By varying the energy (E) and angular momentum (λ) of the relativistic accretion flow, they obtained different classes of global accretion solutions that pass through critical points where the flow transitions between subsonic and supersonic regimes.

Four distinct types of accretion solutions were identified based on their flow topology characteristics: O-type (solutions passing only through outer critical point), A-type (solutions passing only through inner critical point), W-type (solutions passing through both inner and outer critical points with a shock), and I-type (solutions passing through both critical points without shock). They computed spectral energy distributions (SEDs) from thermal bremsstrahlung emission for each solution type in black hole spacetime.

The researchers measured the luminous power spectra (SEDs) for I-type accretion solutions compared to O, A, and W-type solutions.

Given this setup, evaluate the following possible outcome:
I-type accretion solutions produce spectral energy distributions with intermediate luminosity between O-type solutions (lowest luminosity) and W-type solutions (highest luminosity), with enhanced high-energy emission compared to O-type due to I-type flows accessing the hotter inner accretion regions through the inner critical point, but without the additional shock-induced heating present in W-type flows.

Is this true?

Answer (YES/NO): NO